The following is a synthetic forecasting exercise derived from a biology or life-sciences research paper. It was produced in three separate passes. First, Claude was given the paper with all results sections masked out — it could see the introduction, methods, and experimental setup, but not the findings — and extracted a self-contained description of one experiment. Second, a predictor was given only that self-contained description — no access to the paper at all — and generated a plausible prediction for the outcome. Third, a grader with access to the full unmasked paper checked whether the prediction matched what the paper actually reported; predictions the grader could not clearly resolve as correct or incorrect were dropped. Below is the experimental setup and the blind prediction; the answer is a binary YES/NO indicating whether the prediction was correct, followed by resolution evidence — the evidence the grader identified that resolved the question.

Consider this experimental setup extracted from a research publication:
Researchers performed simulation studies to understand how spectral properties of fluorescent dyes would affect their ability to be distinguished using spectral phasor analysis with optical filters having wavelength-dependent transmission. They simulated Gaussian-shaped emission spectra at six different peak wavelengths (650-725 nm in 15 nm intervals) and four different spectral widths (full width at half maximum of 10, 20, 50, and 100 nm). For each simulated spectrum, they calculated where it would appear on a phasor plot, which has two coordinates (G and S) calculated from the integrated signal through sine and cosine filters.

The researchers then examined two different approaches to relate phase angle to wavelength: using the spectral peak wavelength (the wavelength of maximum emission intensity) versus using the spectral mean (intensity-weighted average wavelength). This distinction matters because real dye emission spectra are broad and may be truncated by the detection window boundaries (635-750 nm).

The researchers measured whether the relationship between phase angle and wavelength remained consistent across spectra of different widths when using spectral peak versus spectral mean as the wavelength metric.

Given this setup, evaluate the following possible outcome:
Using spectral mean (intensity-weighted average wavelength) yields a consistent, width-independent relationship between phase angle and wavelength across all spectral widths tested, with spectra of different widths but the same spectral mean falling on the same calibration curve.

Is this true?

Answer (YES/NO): NO